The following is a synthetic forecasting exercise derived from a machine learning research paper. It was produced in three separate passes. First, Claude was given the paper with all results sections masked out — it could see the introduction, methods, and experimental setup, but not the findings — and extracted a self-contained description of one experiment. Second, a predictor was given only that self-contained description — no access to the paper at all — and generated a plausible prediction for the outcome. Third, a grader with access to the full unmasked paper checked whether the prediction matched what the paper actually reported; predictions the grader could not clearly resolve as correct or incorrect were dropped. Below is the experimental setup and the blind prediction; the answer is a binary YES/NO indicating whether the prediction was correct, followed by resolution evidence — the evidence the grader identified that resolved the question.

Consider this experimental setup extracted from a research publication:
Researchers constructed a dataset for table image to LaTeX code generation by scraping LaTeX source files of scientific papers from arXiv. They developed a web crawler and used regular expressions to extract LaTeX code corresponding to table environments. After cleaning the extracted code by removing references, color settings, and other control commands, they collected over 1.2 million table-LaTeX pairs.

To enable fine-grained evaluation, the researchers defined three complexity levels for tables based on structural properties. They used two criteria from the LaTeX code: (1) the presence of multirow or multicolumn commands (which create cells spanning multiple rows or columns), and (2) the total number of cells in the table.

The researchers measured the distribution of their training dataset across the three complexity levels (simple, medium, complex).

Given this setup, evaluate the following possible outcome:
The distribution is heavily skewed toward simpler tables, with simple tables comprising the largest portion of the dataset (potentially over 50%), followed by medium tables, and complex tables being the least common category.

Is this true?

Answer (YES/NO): NO